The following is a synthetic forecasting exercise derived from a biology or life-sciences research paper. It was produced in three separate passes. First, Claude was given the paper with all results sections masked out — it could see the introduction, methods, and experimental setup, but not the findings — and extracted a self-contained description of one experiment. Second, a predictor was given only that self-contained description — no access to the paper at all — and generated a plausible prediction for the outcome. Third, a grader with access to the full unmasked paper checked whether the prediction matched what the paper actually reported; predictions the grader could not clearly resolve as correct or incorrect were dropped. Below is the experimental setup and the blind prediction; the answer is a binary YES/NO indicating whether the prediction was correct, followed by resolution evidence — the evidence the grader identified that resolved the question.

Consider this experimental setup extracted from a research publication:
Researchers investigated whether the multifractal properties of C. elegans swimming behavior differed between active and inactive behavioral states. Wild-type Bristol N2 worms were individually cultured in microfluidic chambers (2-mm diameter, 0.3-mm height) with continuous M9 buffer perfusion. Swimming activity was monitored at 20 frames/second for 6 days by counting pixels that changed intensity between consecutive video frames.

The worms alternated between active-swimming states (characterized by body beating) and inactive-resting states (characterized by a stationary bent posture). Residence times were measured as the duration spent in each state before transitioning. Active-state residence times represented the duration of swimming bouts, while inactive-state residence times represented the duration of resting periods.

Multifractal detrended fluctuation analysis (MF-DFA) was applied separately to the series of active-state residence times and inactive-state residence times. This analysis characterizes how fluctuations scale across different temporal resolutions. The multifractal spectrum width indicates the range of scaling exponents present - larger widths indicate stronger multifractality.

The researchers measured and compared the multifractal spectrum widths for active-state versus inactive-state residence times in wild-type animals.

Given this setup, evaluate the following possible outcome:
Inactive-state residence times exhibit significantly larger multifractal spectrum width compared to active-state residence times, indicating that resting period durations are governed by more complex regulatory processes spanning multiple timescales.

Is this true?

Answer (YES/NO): YES